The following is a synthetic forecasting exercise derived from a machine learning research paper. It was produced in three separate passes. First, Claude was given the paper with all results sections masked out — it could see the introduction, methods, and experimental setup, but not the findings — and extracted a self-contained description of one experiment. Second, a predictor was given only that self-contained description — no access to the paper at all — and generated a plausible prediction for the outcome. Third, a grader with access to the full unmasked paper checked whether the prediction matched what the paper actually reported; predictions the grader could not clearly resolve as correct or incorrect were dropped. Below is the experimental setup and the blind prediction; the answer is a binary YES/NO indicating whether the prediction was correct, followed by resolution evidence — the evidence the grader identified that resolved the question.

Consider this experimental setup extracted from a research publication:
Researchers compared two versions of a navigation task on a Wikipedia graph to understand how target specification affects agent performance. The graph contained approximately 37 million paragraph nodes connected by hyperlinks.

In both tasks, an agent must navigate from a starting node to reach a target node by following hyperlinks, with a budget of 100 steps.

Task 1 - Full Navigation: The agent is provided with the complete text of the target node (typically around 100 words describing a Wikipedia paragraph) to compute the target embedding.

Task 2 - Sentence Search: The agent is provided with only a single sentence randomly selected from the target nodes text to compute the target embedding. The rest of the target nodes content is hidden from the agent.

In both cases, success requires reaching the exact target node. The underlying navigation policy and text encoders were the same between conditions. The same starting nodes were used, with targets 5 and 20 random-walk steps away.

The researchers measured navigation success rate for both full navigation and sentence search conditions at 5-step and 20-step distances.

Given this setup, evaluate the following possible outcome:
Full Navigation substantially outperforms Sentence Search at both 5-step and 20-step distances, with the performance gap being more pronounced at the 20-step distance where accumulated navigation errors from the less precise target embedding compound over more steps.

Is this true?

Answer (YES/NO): NO